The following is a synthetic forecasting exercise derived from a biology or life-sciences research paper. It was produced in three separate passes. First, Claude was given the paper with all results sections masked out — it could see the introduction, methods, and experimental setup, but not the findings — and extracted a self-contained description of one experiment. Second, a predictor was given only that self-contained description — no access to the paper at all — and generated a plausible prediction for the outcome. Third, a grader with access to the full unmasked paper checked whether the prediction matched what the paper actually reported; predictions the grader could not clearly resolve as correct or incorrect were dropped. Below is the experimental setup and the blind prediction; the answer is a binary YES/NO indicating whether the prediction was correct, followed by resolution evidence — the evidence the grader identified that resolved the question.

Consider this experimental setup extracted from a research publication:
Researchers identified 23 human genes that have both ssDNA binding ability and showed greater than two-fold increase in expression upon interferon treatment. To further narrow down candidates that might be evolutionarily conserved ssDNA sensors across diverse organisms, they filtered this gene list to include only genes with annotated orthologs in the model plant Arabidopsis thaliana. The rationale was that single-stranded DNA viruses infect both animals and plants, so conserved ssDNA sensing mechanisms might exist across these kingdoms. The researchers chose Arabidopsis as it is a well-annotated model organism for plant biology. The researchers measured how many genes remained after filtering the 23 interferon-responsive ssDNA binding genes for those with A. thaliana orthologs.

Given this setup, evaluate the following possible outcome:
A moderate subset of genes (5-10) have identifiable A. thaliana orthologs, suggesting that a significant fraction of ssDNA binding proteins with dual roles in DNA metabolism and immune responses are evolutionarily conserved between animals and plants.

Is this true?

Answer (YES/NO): NO